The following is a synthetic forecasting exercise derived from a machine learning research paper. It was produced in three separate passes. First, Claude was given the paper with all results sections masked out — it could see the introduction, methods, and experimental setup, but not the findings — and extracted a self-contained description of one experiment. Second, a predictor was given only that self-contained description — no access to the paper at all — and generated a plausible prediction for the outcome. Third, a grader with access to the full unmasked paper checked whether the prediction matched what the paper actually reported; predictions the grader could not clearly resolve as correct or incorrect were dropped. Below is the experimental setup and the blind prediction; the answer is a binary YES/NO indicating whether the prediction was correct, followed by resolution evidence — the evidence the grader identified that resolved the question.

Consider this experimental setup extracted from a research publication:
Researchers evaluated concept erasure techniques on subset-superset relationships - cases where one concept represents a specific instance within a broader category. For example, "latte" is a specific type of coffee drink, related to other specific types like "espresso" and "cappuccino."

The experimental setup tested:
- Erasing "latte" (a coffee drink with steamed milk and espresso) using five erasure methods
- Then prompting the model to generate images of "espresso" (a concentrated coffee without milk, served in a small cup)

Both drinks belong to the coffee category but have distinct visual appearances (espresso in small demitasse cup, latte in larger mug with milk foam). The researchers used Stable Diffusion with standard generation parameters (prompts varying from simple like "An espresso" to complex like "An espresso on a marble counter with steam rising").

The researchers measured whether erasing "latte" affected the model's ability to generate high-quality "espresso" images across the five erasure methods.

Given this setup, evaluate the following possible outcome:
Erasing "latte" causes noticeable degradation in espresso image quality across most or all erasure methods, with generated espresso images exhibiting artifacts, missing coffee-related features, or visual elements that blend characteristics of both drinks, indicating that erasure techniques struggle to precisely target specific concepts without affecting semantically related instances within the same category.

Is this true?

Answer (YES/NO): YES